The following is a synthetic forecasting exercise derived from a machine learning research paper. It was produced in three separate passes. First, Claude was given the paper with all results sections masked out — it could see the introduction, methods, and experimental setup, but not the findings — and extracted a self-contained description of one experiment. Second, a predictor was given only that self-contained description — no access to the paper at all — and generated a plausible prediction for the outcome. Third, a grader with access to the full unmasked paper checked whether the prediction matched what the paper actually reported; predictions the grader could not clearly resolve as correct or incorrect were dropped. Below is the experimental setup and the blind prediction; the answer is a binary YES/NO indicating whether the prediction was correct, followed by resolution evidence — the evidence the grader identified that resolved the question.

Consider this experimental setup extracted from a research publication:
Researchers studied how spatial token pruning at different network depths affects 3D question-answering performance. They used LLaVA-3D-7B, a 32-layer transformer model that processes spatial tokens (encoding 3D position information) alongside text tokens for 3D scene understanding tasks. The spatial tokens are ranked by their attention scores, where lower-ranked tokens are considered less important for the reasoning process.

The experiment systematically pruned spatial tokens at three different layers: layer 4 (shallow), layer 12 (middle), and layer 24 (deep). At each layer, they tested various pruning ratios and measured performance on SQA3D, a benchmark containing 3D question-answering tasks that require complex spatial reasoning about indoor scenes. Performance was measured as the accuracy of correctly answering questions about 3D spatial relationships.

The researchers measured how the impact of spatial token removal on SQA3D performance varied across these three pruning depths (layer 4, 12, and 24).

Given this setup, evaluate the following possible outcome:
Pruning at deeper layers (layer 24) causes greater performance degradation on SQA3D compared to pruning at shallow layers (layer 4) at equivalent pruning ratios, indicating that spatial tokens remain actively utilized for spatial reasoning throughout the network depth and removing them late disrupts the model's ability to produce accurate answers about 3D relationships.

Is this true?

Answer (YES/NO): NO